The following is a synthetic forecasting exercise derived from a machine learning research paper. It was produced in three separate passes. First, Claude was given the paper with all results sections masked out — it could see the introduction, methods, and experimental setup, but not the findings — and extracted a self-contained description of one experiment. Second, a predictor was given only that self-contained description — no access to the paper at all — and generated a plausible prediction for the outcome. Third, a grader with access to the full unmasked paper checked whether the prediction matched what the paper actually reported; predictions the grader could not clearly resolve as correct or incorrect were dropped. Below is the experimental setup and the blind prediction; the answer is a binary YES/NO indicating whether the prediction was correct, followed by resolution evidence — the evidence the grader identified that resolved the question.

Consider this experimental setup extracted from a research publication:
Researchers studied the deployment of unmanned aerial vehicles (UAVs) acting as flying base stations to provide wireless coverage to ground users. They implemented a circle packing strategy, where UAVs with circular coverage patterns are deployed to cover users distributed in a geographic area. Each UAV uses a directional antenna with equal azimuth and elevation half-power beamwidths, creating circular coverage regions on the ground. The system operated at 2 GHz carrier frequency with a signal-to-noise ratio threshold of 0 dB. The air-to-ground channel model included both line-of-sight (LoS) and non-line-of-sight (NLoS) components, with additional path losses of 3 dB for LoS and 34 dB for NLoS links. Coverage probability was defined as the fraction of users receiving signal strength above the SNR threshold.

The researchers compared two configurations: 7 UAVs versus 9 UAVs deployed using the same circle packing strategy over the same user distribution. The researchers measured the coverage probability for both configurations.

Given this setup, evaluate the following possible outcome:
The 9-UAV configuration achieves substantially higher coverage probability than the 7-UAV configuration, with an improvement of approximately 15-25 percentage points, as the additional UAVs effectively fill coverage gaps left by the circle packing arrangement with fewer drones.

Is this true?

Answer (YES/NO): NO